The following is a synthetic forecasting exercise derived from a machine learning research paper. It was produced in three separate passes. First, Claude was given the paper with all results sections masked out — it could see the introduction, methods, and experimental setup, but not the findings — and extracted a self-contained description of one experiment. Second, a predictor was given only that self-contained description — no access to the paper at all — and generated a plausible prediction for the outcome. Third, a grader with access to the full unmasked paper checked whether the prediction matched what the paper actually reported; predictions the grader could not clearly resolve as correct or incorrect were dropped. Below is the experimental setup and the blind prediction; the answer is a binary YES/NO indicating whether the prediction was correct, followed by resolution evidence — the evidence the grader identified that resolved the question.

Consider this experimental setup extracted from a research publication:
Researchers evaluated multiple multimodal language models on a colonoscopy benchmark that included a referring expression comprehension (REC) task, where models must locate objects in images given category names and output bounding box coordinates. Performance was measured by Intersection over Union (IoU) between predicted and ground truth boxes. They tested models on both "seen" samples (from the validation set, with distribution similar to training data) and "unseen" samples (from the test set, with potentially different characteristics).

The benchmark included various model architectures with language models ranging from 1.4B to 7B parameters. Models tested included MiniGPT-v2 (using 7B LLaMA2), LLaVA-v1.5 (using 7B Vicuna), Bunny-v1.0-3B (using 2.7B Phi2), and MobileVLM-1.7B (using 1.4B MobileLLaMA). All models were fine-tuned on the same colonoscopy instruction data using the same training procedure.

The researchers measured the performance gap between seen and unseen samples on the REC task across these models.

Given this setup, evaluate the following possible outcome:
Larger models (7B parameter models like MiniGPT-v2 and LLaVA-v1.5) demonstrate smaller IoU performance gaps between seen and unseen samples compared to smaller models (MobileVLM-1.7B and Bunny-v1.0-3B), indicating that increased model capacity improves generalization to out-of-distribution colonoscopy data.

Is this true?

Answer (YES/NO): NO